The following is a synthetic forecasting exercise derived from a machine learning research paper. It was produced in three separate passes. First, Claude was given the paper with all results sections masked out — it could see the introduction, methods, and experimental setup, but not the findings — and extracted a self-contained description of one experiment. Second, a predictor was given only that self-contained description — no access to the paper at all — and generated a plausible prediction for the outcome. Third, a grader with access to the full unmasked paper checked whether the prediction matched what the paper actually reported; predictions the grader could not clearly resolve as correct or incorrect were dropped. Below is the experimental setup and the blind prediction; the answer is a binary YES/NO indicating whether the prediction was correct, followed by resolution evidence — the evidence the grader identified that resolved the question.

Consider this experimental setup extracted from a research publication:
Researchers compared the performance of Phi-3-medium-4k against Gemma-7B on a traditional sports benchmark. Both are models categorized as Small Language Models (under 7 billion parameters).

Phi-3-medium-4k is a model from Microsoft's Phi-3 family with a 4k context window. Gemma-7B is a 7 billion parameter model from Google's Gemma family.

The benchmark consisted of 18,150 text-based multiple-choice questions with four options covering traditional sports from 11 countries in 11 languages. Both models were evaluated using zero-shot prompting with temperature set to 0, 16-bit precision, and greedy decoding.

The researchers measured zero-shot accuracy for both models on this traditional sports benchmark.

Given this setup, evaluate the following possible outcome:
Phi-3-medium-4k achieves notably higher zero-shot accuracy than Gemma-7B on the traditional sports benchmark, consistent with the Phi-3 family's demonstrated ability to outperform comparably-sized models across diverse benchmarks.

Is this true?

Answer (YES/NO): NO